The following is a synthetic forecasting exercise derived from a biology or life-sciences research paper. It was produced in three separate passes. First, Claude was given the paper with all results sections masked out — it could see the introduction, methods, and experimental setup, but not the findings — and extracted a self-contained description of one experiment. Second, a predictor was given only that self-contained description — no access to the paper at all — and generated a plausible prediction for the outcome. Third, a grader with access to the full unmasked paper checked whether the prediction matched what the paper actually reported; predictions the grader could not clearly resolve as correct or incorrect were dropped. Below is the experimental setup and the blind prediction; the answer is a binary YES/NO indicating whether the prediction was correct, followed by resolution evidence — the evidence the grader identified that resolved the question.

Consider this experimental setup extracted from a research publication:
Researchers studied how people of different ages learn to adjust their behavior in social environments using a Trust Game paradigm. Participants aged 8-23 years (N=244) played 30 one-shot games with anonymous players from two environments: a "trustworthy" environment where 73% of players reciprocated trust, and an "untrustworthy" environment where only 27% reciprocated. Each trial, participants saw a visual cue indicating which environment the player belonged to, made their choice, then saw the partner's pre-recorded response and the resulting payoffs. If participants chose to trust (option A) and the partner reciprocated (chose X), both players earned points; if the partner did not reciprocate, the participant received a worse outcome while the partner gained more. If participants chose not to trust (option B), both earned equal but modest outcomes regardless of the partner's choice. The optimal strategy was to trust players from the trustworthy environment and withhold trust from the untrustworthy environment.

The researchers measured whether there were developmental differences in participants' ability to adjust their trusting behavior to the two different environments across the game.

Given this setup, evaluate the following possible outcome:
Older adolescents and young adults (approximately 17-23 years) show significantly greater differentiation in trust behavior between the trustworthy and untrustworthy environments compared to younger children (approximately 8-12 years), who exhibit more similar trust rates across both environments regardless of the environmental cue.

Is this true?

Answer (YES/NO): YES